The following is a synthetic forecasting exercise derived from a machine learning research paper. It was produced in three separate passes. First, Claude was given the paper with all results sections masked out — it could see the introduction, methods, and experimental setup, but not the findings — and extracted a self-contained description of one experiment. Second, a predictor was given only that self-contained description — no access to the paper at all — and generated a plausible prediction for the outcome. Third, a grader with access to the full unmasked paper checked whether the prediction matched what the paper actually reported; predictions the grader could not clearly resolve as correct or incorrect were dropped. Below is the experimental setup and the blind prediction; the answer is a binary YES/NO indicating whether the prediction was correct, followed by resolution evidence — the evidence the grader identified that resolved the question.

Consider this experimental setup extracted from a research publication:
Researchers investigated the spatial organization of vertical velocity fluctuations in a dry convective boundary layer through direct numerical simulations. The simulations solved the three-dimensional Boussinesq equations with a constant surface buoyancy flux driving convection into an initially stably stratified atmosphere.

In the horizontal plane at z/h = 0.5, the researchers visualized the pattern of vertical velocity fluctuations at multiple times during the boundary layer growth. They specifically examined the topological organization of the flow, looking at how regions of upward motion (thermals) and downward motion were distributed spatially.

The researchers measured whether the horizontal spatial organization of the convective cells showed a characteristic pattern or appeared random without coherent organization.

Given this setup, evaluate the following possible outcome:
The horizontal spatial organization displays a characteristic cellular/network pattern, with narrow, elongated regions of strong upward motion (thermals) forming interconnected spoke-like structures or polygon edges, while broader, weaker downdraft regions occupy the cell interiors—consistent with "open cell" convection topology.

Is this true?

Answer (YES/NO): YES